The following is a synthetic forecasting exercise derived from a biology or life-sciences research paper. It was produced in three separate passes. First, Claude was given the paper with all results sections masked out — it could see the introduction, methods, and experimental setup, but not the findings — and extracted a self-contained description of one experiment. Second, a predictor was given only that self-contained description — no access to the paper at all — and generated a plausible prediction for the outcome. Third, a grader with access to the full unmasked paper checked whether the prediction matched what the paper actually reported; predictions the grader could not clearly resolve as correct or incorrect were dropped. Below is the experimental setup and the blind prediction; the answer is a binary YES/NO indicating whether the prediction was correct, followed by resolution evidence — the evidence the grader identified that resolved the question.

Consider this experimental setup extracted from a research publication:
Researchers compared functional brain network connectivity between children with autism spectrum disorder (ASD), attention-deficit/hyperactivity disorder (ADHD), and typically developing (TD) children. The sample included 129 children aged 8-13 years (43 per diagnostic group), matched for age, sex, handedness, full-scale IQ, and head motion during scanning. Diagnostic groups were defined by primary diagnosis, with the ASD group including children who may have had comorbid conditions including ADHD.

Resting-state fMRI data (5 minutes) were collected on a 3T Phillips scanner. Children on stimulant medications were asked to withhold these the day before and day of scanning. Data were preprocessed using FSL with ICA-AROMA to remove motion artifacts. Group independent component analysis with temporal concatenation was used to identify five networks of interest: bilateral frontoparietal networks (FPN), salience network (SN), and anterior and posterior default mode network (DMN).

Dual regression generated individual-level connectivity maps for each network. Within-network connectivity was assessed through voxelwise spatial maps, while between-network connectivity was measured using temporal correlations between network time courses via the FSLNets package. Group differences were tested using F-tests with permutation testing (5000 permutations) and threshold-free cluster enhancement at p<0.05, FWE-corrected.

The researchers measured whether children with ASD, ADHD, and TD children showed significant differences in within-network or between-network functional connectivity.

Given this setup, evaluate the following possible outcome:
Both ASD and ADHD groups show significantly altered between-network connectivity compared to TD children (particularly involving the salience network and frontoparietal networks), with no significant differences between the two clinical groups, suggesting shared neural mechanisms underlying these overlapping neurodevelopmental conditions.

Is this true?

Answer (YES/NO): NO